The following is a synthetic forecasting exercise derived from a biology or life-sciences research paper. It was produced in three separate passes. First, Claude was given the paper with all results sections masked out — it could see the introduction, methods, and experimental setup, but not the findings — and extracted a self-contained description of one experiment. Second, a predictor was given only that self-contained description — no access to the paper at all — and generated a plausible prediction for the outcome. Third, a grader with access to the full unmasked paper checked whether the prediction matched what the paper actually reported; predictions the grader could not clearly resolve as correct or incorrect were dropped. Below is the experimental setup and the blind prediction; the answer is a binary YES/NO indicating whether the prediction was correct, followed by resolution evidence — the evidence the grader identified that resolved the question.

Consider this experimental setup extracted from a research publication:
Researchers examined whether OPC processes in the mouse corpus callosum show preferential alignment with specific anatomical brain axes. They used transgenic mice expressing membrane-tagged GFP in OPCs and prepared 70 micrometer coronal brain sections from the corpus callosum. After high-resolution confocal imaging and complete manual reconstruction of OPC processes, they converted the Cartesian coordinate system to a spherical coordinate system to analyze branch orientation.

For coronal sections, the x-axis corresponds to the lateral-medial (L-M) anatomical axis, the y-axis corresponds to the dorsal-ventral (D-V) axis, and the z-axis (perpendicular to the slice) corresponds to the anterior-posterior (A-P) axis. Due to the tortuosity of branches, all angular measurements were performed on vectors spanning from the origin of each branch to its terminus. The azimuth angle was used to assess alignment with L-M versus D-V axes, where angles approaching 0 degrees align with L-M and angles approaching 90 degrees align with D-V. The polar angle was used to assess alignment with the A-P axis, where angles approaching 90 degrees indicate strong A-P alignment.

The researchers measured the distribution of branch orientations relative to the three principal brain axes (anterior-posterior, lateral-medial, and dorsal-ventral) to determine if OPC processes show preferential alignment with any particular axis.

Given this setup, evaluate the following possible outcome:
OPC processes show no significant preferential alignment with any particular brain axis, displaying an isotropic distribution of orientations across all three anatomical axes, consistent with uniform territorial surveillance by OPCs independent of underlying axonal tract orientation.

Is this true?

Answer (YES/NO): NO